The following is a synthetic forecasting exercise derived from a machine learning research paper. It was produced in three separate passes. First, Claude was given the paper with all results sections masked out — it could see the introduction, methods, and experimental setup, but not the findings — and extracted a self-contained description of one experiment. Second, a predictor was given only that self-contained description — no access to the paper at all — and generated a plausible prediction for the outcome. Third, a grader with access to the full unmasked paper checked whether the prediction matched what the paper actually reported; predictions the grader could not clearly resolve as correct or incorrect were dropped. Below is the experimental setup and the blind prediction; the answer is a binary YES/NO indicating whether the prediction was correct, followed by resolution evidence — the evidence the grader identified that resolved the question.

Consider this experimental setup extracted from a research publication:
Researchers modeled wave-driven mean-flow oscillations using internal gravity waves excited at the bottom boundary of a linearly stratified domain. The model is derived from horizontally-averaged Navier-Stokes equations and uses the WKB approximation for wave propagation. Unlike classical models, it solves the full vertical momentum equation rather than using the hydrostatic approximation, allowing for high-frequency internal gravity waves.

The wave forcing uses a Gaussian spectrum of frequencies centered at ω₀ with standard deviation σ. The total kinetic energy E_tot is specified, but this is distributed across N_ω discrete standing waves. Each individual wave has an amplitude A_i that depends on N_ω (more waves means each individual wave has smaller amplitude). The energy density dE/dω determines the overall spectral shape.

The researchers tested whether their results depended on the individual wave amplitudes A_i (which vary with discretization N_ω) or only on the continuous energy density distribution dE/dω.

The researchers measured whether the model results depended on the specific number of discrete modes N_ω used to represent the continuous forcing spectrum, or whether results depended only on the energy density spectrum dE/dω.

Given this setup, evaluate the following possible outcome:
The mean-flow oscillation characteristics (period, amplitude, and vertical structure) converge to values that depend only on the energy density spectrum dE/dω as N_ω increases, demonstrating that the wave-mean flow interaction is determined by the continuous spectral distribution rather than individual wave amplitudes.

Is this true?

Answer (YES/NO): YES